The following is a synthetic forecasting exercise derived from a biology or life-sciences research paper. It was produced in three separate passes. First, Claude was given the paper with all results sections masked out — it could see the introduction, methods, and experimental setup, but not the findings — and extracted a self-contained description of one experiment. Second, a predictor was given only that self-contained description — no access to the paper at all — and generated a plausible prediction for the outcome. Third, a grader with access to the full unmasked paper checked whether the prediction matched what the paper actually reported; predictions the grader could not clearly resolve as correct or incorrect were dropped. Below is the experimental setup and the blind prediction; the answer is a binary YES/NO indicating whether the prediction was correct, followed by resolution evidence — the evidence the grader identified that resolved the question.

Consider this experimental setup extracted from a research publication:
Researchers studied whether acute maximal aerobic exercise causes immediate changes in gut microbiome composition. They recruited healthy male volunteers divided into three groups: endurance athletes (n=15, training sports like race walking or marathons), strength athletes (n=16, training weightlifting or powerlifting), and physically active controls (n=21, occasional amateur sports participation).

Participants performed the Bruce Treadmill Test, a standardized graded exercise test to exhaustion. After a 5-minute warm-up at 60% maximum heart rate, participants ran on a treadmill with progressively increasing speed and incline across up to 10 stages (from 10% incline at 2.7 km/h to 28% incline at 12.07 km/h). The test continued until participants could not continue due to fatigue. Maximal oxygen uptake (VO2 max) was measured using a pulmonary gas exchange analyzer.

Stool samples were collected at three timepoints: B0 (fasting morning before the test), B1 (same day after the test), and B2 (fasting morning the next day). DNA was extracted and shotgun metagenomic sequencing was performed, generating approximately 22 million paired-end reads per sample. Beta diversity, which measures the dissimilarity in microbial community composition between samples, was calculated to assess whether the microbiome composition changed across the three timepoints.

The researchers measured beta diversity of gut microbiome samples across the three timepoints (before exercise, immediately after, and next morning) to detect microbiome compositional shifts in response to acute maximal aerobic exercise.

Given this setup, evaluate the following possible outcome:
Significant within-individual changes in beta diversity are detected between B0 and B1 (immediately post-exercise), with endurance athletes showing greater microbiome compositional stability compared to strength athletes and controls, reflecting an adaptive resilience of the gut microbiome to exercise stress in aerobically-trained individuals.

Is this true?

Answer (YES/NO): NO